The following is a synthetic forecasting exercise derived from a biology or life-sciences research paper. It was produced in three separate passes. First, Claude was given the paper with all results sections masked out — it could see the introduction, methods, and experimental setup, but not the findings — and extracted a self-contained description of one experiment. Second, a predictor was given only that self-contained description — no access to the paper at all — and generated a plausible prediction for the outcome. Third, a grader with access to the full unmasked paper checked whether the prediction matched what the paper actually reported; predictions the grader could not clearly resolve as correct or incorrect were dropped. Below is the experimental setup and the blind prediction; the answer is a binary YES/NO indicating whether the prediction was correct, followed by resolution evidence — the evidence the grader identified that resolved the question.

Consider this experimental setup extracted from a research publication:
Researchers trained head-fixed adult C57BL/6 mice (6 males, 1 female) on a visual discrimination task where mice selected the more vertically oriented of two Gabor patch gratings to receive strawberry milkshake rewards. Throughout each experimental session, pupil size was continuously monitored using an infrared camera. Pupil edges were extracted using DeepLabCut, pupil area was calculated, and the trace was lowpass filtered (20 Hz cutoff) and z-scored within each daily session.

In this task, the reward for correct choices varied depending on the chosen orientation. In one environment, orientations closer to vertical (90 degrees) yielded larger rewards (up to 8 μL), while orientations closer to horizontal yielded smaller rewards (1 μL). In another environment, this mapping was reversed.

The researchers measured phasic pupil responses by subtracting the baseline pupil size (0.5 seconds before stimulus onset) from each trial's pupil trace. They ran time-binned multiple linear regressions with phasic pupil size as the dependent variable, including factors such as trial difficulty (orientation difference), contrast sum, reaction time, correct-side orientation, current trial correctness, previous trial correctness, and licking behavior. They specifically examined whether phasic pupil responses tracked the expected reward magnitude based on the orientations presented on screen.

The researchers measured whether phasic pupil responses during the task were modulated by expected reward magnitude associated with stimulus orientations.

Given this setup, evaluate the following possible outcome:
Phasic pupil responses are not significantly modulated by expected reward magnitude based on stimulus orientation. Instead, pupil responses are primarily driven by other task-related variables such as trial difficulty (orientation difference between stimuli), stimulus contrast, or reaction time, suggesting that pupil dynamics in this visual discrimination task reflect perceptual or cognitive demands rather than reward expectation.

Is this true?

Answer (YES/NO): NO